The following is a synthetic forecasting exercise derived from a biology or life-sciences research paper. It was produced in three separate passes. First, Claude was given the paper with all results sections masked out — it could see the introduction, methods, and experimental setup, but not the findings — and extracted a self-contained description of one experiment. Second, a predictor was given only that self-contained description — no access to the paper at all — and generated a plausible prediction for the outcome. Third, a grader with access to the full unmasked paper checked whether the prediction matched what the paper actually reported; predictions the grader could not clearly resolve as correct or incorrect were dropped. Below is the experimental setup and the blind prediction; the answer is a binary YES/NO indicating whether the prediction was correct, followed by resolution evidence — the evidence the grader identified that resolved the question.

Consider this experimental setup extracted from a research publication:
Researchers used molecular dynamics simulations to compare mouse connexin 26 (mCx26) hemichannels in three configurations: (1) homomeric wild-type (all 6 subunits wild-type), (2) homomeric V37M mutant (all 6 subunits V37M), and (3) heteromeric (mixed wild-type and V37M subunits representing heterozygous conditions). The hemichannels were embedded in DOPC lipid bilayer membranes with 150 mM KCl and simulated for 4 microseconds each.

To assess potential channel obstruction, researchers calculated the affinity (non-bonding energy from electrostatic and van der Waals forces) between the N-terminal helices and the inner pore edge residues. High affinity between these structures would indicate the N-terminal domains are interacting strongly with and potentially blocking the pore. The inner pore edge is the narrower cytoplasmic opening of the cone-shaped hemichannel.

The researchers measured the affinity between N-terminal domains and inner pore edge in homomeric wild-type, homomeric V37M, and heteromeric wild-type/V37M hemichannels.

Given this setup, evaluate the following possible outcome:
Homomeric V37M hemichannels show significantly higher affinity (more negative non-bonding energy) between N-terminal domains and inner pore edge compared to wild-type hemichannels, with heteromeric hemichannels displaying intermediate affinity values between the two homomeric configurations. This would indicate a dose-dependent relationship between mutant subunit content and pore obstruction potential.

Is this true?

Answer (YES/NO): NO